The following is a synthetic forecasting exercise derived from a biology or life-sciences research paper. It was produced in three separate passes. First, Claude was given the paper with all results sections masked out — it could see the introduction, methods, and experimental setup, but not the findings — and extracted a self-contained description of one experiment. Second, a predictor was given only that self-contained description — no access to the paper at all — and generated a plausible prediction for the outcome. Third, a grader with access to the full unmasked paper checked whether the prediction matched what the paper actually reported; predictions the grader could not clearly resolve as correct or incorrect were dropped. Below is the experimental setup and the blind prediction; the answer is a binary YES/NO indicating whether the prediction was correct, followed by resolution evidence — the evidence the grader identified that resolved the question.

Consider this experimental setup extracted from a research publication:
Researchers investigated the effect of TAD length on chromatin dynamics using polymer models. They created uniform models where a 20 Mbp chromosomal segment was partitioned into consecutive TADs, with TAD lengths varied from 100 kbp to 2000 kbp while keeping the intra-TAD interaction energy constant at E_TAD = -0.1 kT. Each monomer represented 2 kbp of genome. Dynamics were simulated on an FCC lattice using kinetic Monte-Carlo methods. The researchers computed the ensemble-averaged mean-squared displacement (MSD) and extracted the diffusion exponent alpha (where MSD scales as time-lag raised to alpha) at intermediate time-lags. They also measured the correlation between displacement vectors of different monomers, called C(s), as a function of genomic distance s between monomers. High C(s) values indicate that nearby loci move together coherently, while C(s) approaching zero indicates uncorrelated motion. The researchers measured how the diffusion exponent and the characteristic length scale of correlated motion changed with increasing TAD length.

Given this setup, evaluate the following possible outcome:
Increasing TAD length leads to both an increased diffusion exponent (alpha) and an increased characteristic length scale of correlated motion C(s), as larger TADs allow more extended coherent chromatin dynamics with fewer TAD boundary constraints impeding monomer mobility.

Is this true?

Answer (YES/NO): NO